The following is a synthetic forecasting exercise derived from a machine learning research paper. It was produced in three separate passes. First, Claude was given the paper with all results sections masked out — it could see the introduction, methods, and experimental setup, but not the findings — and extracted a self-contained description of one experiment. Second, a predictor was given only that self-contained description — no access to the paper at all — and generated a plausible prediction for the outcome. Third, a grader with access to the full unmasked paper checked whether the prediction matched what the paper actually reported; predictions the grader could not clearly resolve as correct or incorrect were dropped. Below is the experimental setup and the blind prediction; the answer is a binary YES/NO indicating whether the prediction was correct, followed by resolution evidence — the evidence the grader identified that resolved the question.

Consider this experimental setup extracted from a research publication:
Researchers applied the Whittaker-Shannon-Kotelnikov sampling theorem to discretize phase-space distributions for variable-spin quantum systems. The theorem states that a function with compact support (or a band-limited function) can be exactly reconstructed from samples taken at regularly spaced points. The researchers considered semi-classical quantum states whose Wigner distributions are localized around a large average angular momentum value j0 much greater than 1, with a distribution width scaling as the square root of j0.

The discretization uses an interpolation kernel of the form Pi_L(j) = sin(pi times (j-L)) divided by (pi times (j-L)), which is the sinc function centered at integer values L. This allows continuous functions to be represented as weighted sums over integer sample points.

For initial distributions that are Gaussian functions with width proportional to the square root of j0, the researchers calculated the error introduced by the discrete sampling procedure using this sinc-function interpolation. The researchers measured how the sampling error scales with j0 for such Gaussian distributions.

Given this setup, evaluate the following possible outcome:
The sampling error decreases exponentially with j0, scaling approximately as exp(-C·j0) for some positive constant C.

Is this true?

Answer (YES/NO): YES